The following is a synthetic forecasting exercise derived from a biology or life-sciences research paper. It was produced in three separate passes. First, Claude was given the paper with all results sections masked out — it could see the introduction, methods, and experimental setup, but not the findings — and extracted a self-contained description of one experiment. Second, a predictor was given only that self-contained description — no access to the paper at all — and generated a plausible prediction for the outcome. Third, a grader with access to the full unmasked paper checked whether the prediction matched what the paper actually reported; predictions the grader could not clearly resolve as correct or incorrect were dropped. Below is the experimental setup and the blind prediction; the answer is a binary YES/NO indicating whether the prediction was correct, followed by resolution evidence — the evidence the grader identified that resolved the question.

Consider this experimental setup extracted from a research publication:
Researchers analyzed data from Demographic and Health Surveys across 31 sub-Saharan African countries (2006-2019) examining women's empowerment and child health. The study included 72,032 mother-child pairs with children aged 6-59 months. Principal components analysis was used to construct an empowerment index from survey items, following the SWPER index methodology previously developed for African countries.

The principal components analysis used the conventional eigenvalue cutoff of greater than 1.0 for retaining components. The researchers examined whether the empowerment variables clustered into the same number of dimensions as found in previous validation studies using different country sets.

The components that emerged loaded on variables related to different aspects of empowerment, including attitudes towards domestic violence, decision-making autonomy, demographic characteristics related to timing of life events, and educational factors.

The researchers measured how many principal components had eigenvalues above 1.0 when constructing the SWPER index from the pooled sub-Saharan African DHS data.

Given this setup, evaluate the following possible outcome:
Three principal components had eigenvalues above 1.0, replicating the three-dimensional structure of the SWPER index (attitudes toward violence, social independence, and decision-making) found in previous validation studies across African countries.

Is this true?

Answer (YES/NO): NO